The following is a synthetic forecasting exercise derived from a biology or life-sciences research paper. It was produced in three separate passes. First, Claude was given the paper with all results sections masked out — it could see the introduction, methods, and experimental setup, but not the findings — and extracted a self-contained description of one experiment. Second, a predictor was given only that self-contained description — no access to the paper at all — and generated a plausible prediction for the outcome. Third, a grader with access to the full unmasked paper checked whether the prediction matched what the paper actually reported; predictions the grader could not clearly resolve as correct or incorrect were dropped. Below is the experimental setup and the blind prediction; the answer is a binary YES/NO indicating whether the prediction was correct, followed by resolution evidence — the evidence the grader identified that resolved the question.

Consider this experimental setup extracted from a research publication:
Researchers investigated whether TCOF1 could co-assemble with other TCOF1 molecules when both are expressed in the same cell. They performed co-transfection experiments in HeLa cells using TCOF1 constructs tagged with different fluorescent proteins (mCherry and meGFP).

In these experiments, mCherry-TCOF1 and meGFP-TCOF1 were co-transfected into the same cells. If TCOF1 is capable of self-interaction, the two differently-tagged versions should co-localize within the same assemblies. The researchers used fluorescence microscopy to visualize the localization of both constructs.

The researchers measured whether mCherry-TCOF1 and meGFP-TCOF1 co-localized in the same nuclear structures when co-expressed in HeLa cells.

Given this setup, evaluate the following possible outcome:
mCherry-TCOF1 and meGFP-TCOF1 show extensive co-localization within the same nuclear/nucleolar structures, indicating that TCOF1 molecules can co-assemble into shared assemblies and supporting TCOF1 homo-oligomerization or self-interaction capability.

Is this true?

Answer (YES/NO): YES